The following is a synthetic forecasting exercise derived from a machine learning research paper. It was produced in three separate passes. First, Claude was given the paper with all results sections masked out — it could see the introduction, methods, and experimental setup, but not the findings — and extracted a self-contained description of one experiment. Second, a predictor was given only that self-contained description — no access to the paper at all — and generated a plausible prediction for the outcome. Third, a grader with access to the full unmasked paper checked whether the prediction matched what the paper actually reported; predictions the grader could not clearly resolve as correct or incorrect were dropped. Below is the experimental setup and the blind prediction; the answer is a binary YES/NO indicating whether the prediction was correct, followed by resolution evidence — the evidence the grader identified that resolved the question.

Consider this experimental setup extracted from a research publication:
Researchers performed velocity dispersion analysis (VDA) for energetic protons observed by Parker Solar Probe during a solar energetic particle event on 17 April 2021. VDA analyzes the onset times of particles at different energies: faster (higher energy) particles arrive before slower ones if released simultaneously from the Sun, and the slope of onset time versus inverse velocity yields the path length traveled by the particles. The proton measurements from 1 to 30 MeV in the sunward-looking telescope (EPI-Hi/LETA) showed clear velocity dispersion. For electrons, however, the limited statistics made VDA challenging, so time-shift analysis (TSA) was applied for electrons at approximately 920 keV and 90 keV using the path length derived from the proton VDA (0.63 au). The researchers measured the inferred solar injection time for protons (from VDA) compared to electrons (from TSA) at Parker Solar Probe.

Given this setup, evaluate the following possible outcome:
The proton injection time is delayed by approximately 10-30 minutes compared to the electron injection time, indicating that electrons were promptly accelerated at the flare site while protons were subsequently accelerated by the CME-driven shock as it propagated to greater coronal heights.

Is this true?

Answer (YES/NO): NO